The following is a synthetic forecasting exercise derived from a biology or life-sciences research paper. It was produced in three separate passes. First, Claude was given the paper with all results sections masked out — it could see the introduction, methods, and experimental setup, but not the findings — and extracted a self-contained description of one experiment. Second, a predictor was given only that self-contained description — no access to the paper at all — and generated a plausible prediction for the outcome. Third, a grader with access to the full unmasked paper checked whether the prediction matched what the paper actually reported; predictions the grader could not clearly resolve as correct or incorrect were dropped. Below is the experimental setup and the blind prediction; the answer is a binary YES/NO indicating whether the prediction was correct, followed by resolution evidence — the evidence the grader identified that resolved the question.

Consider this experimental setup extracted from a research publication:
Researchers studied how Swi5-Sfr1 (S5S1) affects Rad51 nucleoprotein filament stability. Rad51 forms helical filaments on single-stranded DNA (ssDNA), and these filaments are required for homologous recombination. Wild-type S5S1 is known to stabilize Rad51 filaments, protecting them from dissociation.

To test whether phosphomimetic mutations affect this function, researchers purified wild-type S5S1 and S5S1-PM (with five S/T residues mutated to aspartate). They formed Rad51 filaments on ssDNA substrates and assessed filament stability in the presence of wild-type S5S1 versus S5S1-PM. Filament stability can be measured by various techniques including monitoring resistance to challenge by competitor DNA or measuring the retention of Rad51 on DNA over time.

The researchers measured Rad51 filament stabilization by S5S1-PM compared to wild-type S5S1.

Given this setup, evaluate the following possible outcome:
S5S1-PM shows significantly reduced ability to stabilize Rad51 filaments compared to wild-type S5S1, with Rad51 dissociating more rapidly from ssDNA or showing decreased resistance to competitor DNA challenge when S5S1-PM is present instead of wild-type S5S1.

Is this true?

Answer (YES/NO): YES